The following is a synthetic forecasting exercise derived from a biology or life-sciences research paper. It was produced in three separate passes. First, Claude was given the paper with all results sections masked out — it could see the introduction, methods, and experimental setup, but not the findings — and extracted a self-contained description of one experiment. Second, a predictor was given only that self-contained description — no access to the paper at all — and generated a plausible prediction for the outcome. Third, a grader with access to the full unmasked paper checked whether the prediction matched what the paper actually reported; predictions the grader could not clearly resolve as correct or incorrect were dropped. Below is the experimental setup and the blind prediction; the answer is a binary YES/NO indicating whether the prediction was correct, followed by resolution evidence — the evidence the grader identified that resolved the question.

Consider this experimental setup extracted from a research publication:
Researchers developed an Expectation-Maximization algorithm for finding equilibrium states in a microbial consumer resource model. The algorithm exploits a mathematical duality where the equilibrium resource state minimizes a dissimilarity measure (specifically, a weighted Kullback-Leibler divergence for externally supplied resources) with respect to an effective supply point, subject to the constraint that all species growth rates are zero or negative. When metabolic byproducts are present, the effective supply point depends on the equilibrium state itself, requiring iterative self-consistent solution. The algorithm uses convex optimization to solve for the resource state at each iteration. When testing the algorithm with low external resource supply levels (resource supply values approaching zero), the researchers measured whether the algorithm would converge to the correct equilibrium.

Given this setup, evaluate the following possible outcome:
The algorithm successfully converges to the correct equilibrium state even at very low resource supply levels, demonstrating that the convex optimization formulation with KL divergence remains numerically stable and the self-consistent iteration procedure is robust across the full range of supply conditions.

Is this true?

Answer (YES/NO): NO